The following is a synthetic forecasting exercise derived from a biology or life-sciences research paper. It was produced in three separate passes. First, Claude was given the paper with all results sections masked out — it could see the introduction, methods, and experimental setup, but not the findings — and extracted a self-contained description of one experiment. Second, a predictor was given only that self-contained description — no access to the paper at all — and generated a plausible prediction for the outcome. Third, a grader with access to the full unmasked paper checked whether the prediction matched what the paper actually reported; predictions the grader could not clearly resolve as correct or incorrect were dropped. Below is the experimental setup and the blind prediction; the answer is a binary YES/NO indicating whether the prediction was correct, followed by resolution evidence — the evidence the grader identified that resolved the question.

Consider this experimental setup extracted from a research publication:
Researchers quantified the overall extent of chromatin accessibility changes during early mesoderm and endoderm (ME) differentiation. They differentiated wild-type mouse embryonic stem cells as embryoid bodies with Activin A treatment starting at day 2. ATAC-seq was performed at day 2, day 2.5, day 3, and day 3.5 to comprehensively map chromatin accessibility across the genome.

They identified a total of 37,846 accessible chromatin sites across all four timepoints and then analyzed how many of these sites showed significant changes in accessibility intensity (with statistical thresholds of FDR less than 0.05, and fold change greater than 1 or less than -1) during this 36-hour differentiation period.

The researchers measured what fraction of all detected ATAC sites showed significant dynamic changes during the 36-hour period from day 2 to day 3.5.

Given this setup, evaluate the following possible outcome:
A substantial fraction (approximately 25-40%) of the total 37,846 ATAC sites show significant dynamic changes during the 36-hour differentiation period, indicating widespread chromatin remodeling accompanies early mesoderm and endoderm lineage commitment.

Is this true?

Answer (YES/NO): NO